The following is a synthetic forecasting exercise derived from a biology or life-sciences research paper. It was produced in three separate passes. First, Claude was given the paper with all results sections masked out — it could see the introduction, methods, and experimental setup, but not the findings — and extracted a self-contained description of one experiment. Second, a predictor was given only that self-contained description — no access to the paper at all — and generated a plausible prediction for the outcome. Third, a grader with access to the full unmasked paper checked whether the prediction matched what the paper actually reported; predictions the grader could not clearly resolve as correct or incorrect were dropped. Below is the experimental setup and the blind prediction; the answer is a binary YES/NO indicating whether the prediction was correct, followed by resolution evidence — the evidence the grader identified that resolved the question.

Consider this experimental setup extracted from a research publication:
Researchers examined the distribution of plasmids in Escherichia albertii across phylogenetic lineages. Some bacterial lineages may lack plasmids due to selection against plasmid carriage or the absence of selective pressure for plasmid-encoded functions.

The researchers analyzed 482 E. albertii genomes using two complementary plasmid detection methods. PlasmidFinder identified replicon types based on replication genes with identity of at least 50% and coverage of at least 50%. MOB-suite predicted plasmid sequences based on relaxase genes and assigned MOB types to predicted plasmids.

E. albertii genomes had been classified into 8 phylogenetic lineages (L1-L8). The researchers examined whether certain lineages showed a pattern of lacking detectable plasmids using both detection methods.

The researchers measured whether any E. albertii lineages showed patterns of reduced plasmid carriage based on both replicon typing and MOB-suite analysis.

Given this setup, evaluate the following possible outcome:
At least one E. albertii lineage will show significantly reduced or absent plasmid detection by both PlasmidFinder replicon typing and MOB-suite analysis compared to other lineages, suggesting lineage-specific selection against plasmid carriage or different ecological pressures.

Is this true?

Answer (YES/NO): YES